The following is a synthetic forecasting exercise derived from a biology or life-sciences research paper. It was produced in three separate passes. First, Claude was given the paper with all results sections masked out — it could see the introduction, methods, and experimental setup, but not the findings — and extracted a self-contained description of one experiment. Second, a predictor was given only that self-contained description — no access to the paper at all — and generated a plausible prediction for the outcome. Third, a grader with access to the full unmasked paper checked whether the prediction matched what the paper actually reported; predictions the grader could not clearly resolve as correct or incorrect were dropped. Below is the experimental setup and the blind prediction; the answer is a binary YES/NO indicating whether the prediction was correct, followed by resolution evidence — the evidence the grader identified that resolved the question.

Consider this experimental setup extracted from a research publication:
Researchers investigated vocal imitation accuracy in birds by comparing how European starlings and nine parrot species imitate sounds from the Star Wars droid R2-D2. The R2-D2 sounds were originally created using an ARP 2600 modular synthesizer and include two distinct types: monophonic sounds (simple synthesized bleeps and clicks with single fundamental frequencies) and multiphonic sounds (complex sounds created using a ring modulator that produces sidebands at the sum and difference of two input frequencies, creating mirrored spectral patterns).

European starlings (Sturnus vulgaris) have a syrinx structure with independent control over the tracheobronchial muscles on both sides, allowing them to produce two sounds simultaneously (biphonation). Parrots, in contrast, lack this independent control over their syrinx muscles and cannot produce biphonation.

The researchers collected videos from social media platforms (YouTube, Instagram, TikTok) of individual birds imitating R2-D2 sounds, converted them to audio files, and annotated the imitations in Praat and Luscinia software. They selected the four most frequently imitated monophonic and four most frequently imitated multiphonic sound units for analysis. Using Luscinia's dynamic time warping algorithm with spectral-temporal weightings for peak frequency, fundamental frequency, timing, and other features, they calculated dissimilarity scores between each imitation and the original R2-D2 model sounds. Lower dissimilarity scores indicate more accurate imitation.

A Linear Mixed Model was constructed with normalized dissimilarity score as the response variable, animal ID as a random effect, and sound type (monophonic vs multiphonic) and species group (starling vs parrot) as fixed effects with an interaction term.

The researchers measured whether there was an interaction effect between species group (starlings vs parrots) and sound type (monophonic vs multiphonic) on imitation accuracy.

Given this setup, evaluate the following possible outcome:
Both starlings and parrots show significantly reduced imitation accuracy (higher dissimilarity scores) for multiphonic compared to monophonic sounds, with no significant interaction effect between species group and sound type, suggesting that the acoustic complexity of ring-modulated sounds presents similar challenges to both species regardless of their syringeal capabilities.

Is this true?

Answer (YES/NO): NO